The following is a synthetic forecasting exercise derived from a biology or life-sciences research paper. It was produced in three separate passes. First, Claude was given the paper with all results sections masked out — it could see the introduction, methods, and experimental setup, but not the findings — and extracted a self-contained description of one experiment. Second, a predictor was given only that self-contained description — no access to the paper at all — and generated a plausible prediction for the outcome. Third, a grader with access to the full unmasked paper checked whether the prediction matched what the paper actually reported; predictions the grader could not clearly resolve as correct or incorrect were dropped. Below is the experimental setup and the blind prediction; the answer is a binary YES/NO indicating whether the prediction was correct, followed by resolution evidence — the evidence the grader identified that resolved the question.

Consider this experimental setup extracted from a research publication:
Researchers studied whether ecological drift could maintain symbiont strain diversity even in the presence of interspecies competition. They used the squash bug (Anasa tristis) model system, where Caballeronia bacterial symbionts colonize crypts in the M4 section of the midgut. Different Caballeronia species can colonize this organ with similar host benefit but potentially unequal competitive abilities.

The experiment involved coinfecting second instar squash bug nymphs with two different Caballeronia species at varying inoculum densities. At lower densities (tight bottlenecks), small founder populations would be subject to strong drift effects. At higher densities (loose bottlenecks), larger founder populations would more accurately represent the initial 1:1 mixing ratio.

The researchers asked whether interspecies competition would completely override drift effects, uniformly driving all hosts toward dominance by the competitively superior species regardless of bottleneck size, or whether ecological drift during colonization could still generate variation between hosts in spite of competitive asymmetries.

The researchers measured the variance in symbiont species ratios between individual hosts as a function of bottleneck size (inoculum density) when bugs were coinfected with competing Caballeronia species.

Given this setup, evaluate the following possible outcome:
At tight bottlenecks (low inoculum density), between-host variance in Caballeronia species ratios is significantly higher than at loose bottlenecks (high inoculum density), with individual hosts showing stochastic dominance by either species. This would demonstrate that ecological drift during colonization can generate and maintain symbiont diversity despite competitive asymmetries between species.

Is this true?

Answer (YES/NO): YES